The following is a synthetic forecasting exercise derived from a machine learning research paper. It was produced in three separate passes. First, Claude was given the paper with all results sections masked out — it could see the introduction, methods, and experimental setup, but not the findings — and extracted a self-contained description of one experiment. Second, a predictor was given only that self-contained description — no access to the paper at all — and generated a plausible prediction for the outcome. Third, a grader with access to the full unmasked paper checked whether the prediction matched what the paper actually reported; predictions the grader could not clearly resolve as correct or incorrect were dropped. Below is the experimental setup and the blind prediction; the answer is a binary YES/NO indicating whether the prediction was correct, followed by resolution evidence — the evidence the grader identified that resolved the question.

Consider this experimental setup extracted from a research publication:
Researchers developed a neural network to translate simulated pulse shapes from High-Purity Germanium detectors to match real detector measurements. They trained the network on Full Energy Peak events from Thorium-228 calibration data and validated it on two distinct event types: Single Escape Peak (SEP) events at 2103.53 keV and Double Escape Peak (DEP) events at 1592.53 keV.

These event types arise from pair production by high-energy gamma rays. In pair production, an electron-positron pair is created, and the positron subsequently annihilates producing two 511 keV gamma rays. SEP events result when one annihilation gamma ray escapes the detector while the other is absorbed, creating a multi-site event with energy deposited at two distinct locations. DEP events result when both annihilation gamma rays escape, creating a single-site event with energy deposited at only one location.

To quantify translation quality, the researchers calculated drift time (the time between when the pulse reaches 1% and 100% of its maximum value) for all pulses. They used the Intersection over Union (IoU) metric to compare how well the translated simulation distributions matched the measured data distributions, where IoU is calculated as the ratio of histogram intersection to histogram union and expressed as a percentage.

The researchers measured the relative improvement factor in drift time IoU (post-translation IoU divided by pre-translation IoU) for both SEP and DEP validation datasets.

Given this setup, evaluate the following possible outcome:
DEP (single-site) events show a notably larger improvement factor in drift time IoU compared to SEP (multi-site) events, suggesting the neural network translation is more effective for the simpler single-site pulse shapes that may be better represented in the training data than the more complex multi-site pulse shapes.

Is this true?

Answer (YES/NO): YES